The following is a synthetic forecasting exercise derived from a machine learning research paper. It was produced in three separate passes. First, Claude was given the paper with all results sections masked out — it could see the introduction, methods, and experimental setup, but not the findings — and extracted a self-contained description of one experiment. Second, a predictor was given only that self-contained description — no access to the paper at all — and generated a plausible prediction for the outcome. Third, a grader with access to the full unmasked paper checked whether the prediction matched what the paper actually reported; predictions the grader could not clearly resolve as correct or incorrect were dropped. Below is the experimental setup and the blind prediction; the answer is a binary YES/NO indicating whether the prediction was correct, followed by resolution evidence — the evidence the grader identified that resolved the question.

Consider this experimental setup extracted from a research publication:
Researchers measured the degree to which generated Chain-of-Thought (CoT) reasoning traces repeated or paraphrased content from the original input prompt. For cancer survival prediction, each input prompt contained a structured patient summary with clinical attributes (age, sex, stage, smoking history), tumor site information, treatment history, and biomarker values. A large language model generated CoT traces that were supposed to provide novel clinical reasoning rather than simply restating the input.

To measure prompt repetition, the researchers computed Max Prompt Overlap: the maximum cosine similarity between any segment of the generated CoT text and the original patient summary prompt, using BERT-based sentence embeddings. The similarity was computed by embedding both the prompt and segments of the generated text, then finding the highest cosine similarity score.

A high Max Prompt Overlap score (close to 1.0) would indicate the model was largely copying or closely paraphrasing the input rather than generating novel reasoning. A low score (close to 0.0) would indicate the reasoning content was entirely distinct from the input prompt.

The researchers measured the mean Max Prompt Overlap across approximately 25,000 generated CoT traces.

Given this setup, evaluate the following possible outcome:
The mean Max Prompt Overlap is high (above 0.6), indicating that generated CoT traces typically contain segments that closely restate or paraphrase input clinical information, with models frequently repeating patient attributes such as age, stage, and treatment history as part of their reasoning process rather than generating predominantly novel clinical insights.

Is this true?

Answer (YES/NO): NO